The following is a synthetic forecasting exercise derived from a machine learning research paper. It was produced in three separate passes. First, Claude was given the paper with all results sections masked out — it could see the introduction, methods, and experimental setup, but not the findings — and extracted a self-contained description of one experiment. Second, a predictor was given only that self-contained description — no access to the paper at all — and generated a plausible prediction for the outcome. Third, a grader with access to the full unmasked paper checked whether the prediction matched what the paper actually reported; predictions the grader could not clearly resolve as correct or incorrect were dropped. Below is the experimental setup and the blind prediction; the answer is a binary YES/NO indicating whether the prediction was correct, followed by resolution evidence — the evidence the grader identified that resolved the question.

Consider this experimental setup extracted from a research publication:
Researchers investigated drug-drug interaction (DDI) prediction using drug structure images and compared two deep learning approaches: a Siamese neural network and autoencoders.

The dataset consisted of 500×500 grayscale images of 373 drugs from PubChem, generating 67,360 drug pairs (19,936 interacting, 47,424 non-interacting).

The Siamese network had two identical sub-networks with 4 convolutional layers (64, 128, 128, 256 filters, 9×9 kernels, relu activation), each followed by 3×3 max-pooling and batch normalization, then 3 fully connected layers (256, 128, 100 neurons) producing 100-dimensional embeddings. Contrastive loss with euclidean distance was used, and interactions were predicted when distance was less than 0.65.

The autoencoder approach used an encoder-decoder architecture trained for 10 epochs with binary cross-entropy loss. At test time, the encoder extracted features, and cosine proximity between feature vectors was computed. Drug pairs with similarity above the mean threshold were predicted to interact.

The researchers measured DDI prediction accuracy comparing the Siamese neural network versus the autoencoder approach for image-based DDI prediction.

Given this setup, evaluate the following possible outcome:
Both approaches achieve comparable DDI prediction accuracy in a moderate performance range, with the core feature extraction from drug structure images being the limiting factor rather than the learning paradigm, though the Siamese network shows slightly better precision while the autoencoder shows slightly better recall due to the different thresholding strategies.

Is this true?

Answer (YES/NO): NO